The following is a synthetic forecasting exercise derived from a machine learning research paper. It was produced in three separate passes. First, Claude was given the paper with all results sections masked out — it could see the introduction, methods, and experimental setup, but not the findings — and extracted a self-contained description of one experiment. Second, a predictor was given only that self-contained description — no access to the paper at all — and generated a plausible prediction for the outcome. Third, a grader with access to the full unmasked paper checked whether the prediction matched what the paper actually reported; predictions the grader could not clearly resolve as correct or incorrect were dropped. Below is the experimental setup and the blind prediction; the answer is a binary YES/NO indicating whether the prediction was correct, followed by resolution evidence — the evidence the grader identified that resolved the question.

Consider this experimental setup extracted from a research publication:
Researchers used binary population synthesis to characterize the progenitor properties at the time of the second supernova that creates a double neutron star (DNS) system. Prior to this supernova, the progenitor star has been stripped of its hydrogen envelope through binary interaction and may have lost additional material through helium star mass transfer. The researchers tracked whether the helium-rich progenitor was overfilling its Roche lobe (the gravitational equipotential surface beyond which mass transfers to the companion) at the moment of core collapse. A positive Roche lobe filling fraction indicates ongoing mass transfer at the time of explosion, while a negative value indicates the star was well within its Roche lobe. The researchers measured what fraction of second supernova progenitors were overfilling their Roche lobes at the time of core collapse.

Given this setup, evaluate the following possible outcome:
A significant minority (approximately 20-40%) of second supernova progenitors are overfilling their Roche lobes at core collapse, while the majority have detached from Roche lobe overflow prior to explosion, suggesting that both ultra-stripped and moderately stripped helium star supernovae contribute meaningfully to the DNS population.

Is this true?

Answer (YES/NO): NO